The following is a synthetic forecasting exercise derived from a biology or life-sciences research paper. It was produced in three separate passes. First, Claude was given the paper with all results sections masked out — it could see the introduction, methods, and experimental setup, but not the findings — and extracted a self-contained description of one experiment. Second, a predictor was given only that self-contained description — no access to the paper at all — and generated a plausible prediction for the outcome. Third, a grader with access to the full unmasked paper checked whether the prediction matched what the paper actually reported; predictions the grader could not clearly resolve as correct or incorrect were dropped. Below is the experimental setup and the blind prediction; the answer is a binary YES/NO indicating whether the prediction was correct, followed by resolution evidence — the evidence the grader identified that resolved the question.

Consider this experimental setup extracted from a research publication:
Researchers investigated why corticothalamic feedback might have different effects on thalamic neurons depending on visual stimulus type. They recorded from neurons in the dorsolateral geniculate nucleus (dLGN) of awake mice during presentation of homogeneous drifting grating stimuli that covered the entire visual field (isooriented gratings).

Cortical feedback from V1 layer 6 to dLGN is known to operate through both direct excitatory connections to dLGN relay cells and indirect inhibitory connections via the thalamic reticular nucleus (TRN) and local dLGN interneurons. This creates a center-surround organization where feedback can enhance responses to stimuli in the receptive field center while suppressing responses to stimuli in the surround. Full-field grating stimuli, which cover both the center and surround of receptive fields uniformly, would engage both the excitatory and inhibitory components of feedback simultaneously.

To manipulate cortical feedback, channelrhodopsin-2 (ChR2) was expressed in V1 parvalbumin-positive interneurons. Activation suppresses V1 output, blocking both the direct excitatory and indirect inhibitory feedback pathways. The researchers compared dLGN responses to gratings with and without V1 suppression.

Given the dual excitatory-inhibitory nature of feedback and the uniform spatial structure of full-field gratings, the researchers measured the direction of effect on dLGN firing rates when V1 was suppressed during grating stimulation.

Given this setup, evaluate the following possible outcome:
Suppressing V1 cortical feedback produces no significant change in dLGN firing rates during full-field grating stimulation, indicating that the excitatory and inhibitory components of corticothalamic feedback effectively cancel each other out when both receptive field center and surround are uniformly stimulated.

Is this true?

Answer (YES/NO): YES